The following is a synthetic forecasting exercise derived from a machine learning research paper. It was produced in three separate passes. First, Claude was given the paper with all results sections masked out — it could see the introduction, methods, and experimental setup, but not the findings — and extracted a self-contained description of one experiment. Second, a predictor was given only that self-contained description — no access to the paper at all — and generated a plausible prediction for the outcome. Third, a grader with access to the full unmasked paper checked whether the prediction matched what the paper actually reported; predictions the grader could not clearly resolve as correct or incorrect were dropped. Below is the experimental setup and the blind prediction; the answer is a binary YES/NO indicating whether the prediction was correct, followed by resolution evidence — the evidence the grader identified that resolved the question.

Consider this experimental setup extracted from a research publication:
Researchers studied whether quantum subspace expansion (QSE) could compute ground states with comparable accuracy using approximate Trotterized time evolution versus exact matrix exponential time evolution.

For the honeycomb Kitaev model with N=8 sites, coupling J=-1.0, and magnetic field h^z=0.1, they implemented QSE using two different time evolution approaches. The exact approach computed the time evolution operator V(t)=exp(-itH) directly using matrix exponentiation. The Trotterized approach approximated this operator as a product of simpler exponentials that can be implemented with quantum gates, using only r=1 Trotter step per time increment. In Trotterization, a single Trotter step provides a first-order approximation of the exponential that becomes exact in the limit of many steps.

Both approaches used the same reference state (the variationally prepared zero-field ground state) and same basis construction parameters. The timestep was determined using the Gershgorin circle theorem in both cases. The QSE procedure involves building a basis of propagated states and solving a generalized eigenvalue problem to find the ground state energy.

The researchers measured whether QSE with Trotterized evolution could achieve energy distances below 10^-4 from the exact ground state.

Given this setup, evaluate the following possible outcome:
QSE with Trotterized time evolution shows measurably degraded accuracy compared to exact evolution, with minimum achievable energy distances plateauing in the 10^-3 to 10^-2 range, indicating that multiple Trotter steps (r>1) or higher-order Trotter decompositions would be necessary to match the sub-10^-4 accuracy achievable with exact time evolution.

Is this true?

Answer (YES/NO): NO